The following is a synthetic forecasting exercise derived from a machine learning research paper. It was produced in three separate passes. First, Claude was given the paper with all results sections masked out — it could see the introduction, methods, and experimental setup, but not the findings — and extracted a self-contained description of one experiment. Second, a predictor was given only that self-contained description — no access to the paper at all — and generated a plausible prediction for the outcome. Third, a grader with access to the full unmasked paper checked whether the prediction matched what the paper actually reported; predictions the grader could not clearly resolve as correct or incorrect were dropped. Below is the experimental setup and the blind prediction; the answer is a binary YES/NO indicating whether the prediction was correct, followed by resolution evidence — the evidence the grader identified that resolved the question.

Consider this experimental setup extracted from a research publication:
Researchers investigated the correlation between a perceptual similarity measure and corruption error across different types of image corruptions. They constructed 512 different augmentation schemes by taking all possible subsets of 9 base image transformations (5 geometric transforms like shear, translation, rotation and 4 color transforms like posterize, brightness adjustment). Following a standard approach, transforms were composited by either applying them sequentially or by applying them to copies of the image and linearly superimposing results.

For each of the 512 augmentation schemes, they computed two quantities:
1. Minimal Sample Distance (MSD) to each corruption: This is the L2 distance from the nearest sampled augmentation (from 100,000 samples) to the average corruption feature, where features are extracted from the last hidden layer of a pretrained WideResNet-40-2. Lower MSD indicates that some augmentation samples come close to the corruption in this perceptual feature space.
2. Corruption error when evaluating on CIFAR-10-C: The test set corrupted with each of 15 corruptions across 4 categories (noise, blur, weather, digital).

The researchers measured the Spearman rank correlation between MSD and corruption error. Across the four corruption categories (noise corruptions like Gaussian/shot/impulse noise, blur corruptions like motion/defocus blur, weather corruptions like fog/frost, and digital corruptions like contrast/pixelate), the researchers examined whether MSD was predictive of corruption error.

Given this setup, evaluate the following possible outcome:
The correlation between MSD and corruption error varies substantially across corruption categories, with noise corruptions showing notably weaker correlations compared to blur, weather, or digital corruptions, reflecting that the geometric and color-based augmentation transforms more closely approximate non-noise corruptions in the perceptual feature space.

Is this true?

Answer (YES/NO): NO